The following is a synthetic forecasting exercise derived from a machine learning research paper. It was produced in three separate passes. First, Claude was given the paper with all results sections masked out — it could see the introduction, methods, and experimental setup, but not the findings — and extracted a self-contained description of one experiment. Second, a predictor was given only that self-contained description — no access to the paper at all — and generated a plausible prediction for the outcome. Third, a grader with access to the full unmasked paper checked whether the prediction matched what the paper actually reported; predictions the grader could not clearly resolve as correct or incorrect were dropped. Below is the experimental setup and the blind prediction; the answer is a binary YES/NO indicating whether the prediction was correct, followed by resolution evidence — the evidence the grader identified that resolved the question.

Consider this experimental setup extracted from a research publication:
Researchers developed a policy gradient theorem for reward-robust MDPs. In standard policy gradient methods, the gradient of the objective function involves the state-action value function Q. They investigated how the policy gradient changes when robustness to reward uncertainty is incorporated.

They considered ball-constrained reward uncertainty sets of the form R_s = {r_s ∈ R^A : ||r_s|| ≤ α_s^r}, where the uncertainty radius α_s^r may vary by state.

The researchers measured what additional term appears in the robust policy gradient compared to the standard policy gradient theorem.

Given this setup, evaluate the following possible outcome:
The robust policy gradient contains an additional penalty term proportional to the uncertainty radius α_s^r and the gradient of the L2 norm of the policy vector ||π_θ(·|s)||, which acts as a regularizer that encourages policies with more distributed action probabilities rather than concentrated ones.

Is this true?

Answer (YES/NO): YES